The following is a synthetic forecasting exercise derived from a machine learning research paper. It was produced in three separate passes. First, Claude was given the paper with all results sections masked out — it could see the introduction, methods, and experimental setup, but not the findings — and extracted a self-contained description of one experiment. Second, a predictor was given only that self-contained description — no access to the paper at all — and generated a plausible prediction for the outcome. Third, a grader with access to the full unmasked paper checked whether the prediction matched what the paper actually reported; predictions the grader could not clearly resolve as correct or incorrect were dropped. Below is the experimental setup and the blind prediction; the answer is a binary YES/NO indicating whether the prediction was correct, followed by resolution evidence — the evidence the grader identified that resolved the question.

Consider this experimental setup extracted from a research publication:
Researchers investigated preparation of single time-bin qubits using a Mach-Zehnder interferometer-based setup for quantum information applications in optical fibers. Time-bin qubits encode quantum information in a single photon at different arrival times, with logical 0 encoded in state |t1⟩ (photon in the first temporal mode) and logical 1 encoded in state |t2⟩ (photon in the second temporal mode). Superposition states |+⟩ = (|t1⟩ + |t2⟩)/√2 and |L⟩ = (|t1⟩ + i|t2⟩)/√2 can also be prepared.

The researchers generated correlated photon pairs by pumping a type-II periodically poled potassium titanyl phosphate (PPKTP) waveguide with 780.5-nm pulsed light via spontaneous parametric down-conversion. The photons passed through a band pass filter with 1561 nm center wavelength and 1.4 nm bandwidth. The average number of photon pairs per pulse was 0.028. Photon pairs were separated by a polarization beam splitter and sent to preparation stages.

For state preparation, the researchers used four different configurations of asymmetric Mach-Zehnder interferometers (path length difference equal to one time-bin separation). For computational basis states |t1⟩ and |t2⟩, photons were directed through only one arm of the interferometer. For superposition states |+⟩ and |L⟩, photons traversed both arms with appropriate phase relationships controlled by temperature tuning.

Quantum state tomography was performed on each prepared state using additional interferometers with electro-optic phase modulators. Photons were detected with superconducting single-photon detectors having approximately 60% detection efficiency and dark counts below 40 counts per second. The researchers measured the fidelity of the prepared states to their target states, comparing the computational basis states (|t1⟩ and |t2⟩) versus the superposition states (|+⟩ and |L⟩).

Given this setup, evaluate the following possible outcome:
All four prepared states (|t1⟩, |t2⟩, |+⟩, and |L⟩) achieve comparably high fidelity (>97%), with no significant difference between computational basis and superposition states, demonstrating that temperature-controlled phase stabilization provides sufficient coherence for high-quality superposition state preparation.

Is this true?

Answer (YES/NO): NO